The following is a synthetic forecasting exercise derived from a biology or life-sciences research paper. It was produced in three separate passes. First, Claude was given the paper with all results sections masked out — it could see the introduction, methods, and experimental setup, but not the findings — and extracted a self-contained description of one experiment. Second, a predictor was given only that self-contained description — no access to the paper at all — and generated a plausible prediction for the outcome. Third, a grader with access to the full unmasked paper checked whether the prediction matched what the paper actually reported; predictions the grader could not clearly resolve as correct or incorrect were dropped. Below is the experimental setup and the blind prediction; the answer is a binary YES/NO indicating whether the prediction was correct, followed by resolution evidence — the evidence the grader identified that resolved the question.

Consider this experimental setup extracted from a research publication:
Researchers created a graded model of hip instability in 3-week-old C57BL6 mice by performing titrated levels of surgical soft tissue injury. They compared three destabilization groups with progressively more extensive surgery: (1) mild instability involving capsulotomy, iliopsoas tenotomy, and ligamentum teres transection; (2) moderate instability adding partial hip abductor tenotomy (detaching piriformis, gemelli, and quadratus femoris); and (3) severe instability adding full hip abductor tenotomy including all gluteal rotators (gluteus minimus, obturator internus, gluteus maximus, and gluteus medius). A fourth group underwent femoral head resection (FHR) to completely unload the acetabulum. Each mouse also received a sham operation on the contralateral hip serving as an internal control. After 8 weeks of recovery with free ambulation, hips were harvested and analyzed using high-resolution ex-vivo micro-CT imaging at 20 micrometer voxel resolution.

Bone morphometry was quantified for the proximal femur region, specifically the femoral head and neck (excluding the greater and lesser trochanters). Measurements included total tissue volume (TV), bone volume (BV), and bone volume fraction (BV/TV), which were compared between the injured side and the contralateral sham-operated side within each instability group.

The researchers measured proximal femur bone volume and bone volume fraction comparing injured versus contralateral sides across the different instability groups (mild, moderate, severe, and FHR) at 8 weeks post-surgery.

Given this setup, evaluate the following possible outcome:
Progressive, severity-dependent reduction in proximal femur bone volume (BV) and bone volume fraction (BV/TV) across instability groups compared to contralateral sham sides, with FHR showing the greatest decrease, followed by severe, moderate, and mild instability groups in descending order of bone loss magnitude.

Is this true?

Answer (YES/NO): NO